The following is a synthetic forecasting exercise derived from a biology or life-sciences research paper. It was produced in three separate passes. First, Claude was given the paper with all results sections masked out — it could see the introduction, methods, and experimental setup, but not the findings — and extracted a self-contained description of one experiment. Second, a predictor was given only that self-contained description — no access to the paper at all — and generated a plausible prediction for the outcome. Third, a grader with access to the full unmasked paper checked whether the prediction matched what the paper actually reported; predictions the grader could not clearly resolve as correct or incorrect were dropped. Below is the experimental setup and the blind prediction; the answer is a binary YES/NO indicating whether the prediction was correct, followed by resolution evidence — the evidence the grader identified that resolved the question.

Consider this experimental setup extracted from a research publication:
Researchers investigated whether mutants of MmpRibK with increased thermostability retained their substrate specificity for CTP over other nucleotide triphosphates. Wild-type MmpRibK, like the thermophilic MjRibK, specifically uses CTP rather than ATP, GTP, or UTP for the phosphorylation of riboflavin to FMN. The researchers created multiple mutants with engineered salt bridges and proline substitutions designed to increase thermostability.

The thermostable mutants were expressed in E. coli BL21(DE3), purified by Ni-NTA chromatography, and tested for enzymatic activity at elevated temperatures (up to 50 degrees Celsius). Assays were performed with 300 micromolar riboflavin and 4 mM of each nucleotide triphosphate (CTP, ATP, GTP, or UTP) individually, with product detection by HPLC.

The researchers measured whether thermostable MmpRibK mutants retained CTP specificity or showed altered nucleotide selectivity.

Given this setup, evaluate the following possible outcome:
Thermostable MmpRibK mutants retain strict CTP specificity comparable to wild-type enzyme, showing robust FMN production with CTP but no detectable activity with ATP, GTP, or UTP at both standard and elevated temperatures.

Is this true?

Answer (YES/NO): YES